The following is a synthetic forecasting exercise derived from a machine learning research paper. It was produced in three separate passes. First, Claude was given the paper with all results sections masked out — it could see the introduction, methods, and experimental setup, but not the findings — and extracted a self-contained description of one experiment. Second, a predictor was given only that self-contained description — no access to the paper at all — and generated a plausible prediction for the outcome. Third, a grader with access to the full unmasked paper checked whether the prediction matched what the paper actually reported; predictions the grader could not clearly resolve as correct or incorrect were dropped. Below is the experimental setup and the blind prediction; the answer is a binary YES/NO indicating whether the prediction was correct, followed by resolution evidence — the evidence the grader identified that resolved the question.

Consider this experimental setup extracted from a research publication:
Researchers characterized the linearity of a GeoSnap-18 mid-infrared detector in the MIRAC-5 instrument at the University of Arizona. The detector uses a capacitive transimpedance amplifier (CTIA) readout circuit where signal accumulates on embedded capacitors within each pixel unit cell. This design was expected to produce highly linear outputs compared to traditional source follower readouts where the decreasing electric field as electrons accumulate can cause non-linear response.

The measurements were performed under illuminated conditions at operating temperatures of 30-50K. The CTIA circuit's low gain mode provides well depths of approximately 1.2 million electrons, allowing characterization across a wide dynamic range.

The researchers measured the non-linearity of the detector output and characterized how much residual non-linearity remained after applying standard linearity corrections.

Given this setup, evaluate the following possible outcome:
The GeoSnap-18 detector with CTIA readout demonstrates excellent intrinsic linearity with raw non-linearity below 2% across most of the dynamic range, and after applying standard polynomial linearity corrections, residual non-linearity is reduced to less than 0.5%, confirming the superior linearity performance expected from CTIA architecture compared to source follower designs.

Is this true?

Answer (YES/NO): NO